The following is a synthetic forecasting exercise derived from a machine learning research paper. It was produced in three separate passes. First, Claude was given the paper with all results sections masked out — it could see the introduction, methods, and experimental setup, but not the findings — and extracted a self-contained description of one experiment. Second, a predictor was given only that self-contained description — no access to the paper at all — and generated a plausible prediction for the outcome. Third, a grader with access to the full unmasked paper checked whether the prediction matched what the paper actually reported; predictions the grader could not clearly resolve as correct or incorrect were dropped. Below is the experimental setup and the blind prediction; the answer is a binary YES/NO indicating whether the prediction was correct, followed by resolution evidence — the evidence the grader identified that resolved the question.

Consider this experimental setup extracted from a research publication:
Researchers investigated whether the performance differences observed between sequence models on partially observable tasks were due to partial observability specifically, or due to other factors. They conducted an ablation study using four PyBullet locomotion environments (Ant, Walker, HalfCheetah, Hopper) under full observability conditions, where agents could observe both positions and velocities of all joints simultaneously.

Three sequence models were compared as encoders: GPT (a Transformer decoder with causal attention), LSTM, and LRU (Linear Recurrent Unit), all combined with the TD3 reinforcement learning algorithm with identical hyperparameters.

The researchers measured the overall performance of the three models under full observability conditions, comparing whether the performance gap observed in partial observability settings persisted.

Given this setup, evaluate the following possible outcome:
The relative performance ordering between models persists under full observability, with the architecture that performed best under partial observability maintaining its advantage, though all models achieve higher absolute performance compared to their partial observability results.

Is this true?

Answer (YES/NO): NO